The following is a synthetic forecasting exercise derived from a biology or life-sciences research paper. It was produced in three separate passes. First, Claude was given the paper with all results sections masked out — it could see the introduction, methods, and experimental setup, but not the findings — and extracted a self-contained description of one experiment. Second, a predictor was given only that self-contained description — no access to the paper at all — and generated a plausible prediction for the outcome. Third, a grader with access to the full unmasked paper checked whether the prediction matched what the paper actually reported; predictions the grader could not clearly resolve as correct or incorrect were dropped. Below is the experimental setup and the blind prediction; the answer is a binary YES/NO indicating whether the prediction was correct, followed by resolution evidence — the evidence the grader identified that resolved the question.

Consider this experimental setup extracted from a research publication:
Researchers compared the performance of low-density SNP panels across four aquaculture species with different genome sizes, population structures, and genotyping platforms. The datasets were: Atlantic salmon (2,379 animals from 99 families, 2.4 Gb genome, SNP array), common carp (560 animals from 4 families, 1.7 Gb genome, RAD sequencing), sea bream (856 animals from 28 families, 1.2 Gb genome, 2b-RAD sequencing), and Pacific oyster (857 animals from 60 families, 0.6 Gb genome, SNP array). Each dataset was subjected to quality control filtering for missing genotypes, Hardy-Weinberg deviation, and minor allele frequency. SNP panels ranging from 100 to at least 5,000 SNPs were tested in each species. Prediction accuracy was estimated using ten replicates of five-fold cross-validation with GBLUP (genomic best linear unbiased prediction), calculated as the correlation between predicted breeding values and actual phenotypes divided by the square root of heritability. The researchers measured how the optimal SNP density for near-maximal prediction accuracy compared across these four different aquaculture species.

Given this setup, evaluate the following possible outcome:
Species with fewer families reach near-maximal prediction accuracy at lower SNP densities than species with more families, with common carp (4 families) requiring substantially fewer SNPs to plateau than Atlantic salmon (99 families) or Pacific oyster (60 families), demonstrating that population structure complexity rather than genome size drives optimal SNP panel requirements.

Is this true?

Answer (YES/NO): NO